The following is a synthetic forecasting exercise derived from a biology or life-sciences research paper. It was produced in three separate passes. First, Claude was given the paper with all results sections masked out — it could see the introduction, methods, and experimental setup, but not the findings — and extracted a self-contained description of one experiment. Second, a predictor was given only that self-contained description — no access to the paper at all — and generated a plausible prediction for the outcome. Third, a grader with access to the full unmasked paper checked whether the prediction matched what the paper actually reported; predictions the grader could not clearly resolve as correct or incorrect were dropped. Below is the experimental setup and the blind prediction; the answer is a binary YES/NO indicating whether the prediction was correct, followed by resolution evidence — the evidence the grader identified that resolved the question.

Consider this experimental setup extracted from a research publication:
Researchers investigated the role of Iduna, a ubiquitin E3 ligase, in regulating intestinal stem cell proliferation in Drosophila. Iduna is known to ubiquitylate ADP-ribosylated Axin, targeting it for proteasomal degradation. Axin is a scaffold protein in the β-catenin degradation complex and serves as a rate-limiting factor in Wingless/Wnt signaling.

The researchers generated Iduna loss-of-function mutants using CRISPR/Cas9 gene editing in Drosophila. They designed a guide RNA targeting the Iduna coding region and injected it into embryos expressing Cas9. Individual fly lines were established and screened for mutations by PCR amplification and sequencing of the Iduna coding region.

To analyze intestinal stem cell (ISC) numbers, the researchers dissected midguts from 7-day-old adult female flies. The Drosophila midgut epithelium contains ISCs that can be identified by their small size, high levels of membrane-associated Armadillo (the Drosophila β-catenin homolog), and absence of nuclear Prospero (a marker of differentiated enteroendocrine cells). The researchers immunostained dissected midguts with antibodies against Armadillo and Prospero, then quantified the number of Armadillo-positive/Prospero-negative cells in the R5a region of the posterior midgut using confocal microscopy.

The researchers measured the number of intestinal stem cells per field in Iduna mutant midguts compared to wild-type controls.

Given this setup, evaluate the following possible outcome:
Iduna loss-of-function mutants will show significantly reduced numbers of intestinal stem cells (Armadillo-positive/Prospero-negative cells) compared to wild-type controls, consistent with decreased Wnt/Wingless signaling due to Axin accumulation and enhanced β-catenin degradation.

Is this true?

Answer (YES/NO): NO